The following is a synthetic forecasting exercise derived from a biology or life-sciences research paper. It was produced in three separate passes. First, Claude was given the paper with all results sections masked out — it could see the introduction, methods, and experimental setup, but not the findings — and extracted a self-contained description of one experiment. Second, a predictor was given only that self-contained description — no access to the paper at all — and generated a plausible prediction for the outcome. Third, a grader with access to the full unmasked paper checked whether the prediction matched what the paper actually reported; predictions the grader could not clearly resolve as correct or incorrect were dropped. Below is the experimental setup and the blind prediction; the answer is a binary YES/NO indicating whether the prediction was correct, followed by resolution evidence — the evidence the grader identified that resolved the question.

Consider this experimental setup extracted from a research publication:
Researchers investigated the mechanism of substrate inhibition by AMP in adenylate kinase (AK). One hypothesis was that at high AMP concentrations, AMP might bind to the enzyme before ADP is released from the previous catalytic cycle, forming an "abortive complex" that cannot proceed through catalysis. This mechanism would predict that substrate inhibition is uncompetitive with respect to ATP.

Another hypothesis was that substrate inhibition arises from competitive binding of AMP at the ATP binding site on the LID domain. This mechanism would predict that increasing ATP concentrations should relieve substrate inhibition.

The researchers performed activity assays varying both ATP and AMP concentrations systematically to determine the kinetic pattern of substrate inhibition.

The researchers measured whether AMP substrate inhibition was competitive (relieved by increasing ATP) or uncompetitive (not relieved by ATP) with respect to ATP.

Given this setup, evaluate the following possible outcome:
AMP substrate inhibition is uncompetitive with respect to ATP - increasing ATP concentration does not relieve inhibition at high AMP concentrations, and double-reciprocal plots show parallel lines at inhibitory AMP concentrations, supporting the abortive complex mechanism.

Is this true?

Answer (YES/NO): NO